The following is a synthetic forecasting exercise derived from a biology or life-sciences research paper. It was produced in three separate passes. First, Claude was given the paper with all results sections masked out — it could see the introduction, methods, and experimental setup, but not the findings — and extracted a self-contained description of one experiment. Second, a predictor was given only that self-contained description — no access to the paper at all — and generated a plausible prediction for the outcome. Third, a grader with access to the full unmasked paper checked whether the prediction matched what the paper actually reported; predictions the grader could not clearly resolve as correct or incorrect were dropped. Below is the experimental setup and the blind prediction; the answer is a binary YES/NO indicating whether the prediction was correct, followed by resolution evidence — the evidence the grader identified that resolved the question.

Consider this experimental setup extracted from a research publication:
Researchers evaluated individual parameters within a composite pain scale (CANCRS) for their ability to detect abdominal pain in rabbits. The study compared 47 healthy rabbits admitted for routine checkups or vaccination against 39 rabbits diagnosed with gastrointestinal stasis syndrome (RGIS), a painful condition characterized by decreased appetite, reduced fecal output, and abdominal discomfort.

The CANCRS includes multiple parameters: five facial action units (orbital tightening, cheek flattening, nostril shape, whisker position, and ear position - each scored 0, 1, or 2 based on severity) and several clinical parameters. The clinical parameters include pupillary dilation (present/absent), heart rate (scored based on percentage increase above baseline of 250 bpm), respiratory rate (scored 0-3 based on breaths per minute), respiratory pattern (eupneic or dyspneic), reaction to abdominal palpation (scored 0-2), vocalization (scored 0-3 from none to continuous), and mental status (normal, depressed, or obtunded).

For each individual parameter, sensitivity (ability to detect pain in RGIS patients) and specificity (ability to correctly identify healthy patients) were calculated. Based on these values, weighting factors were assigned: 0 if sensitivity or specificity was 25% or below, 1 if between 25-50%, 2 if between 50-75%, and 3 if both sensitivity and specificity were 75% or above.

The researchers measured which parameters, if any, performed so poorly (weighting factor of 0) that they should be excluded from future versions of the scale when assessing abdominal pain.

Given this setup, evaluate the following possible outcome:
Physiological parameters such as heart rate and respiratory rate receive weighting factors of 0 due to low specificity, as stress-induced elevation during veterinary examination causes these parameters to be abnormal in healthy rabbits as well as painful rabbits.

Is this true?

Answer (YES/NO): NO